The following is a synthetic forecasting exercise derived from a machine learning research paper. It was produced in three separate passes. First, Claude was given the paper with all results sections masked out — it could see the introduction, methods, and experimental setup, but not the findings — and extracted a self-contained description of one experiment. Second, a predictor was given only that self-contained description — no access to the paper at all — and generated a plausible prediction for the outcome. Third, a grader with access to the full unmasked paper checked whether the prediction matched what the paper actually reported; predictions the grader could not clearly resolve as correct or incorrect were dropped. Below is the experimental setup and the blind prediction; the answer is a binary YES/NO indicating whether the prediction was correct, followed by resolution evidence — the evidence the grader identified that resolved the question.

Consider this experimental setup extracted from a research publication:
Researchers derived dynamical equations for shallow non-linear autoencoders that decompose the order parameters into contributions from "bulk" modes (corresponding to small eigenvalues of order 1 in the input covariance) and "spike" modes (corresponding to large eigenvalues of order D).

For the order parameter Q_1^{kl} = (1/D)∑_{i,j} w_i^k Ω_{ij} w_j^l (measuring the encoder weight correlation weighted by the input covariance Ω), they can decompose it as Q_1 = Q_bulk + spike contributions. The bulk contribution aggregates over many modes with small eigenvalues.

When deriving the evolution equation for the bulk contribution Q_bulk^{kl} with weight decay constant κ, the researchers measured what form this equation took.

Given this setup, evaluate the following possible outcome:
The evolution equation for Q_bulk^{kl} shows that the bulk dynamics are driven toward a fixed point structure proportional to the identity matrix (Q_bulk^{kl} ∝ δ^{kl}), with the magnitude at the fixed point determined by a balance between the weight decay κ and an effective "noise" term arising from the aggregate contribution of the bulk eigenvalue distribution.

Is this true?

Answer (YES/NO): NO